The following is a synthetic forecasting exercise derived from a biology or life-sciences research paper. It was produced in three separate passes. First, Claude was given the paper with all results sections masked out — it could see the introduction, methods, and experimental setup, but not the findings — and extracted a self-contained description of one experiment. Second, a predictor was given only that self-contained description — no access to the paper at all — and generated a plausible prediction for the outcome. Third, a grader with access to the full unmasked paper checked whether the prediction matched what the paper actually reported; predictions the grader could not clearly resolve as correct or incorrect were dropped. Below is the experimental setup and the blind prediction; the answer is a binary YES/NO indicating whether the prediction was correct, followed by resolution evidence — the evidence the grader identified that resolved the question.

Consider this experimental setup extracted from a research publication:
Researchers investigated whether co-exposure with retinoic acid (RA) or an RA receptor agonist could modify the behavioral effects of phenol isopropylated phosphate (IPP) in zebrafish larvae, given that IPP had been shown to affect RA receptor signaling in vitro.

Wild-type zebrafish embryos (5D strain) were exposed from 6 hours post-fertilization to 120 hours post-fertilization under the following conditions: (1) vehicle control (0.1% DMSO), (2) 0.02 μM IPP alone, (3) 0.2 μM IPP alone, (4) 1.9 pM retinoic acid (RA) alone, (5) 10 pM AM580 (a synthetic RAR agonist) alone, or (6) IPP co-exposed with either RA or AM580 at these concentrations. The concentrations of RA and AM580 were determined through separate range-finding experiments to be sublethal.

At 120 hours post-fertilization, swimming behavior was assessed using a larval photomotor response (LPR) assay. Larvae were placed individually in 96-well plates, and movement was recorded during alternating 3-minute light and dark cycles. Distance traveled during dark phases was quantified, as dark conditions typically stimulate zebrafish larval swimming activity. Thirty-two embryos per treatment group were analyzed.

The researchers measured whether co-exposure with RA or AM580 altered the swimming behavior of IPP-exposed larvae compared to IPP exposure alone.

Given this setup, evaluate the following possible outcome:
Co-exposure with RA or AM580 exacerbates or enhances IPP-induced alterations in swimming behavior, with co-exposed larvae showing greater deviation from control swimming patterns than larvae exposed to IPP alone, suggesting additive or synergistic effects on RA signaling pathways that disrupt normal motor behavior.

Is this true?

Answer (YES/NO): NO